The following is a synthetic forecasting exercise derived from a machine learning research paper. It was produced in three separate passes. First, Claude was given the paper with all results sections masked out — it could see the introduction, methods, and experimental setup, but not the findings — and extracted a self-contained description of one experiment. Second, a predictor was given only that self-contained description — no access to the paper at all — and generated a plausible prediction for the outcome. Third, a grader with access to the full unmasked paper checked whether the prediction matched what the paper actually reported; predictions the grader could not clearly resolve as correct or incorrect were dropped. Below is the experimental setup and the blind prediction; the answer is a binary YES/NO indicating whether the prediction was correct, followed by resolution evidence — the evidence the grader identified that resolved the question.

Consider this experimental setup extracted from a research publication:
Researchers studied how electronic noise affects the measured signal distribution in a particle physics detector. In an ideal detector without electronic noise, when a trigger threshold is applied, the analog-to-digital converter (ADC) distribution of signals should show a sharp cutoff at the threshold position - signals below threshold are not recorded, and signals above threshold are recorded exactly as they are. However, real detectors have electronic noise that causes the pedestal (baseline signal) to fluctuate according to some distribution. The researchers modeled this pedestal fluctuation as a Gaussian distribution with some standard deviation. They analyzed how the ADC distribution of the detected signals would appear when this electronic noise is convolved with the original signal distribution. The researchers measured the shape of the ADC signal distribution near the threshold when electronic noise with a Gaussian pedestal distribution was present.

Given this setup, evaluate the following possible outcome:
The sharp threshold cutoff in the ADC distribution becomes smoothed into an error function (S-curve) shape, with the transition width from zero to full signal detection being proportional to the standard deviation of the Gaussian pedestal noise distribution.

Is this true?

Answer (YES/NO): YES